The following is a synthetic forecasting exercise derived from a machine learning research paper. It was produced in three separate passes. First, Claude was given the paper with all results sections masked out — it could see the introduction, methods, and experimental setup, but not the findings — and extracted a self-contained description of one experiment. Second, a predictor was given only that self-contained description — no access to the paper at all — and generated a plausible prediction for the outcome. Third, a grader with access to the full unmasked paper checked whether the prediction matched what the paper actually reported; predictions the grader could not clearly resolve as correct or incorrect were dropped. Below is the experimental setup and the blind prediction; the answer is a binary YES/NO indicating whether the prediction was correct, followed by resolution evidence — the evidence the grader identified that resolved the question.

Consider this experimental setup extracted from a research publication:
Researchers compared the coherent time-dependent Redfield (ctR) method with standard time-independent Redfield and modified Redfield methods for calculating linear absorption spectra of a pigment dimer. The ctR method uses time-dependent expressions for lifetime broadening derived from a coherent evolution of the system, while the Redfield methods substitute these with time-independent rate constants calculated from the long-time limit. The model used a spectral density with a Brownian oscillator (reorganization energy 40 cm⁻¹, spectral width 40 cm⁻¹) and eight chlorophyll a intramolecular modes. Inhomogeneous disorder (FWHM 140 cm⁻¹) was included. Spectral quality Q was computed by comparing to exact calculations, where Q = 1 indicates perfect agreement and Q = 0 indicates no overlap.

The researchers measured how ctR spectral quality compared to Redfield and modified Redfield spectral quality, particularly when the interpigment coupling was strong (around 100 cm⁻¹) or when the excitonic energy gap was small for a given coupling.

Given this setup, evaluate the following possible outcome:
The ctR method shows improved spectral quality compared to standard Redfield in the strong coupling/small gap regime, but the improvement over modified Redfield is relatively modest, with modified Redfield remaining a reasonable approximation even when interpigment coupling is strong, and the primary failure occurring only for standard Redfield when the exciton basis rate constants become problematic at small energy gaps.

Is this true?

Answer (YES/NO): NO